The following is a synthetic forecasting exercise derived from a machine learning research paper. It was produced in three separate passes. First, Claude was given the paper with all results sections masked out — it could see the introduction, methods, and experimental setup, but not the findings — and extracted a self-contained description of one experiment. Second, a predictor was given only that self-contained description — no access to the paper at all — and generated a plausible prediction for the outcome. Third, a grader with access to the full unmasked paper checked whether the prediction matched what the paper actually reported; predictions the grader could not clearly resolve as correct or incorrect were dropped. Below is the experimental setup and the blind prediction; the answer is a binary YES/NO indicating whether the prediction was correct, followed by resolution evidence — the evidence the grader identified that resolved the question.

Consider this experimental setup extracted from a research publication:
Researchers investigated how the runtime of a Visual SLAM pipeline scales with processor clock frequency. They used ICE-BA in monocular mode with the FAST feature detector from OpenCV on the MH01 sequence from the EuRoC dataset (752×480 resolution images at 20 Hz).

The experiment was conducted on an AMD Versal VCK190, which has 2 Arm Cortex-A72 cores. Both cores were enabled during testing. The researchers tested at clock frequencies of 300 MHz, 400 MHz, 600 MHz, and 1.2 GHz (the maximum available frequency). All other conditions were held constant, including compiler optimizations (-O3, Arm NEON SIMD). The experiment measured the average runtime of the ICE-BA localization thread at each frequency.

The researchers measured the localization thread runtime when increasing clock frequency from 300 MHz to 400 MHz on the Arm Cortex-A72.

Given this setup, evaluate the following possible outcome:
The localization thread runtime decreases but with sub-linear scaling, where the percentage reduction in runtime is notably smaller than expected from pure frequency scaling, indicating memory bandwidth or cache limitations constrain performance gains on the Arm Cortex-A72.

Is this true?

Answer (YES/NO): NO